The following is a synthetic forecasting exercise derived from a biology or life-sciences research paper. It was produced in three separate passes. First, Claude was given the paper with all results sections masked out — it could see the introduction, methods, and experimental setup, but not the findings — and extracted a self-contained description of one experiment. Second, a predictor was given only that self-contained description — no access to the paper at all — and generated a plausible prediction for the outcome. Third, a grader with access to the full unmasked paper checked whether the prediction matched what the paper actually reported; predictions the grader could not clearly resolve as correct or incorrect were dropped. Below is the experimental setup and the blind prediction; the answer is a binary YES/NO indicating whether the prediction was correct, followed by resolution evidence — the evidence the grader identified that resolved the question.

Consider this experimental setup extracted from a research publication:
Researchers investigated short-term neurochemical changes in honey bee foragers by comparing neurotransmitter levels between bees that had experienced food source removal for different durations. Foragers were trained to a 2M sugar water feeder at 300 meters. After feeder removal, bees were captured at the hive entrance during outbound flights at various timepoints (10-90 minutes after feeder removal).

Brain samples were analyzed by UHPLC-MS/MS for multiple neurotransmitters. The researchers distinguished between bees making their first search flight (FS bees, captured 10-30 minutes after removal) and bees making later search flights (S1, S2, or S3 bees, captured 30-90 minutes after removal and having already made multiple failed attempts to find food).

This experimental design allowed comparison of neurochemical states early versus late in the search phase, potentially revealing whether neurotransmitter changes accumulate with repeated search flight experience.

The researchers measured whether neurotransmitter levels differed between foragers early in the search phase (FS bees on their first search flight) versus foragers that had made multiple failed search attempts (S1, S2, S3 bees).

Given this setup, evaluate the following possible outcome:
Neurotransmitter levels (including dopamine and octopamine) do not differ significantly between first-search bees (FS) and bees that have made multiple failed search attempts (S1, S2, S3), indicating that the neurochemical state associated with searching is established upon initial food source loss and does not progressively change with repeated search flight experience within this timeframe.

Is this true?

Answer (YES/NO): NO